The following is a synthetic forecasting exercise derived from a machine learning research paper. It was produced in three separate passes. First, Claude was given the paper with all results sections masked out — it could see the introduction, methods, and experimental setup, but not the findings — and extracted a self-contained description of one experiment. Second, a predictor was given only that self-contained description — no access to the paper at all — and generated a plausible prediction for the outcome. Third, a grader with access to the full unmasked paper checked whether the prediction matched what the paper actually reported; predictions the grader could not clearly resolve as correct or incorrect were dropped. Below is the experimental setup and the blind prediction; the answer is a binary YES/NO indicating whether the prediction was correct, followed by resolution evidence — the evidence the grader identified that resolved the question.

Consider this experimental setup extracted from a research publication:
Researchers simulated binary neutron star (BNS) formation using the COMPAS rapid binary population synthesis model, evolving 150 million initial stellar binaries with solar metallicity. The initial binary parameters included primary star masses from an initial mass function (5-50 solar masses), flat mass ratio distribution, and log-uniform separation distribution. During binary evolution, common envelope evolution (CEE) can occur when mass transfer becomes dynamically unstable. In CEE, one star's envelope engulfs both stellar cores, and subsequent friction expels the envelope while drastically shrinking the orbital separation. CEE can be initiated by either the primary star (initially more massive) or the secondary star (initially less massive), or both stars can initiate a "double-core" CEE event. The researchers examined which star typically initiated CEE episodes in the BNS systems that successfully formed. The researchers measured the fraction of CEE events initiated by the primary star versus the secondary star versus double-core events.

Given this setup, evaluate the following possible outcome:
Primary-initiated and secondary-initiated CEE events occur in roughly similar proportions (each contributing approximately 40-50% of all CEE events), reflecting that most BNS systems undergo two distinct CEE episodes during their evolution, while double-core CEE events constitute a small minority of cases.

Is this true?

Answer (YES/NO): NO